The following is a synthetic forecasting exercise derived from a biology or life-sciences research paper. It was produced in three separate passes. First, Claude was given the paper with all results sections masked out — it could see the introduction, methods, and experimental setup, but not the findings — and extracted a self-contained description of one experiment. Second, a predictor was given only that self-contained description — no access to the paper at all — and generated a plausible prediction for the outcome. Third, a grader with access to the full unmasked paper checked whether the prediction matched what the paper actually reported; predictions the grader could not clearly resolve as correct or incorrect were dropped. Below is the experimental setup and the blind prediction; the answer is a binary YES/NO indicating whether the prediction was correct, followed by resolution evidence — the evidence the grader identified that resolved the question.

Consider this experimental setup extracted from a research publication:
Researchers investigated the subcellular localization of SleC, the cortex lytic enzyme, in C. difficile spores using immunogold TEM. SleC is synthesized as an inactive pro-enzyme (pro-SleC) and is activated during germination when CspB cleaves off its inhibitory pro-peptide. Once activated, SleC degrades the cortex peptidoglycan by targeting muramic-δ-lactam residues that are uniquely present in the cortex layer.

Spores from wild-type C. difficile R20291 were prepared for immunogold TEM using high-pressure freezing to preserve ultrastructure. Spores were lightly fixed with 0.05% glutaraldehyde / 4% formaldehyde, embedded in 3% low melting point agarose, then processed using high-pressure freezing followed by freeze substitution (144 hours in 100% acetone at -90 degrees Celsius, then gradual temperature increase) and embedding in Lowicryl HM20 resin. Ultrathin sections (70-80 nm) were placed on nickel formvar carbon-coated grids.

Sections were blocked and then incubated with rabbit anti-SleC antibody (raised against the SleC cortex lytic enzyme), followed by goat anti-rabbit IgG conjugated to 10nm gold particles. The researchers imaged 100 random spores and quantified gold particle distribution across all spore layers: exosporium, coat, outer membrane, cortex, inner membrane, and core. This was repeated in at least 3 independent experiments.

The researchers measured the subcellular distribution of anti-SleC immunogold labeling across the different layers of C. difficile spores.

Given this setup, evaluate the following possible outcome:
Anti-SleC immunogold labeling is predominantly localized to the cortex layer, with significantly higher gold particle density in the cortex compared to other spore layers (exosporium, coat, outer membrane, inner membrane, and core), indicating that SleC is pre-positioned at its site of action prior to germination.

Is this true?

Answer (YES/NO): YES